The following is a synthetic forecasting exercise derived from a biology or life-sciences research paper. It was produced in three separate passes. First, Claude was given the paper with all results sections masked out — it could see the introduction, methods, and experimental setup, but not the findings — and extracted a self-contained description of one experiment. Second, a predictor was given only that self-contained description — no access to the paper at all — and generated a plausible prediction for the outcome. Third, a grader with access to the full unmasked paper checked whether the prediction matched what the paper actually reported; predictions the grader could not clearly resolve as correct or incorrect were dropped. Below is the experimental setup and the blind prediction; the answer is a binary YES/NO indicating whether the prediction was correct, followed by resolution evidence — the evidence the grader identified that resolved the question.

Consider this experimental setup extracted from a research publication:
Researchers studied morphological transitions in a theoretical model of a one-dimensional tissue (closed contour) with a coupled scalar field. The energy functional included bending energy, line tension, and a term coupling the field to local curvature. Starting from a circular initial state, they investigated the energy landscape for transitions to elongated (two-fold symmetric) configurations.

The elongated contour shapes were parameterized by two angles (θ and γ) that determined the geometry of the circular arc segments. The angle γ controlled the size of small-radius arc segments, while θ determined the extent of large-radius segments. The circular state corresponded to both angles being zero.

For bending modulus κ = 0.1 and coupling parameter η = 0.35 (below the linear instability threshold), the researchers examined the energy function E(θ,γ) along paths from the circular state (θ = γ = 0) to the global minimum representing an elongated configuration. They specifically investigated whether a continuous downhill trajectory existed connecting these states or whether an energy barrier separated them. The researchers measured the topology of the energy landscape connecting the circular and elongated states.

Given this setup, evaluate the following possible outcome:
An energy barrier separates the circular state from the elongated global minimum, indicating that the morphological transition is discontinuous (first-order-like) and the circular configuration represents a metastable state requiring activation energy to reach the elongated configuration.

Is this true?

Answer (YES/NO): NO